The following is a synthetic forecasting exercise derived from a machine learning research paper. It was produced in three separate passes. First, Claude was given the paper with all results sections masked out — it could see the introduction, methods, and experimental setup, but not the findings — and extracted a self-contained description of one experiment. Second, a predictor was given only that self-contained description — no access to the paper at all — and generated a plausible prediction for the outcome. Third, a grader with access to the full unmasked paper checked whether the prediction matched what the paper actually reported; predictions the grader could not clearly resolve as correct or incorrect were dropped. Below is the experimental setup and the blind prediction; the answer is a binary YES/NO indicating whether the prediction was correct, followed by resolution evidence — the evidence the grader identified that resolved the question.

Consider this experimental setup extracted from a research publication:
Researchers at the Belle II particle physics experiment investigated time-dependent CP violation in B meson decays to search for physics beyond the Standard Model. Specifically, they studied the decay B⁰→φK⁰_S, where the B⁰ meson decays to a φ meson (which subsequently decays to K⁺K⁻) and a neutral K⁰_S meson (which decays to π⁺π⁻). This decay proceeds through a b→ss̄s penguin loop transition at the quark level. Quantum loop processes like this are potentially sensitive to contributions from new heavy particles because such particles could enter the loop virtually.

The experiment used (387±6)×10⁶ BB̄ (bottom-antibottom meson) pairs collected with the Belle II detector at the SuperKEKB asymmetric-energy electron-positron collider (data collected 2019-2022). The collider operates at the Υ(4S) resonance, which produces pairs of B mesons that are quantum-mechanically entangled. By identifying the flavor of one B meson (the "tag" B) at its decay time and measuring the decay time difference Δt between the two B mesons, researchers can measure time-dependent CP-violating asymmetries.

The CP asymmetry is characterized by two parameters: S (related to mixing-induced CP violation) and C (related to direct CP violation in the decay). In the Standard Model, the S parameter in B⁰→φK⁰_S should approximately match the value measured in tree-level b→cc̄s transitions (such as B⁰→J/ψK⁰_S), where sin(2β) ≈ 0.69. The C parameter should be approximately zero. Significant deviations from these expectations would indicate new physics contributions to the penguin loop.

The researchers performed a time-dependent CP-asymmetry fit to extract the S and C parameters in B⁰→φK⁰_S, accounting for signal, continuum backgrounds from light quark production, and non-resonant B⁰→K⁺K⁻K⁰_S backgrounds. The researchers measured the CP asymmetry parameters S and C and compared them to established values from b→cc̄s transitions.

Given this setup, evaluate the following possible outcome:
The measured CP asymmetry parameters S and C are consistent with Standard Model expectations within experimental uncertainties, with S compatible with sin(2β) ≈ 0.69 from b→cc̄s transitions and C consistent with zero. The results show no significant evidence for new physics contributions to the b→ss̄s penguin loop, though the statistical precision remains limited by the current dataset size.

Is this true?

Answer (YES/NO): YES